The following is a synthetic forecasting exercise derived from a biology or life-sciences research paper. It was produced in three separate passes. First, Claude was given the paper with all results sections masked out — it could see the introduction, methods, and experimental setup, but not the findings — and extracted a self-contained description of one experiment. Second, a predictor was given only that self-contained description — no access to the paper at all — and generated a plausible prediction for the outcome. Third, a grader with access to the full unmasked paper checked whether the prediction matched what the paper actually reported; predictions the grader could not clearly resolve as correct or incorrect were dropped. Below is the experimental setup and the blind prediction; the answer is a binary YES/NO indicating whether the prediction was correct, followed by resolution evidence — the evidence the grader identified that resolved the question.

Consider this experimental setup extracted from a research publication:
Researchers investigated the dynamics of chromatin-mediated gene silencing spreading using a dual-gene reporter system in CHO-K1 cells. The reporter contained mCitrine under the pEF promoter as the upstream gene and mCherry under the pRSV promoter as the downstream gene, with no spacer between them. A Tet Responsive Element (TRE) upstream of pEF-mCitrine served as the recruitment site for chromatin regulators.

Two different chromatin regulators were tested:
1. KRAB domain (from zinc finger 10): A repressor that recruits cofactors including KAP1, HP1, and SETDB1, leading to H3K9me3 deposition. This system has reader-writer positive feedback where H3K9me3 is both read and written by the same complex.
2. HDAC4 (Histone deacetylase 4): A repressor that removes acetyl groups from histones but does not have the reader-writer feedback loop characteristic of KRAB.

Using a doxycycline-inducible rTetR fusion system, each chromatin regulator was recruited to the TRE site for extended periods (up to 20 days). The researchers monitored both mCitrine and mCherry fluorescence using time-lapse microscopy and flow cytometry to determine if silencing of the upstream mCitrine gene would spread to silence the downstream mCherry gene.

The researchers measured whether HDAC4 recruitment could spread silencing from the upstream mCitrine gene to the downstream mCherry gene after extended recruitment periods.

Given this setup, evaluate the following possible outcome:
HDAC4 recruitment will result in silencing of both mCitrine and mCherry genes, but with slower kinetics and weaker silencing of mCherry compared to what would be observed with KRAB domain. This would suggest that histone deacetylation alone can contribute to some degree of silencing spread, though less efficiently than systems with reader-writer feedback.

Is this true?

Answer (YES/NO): YES